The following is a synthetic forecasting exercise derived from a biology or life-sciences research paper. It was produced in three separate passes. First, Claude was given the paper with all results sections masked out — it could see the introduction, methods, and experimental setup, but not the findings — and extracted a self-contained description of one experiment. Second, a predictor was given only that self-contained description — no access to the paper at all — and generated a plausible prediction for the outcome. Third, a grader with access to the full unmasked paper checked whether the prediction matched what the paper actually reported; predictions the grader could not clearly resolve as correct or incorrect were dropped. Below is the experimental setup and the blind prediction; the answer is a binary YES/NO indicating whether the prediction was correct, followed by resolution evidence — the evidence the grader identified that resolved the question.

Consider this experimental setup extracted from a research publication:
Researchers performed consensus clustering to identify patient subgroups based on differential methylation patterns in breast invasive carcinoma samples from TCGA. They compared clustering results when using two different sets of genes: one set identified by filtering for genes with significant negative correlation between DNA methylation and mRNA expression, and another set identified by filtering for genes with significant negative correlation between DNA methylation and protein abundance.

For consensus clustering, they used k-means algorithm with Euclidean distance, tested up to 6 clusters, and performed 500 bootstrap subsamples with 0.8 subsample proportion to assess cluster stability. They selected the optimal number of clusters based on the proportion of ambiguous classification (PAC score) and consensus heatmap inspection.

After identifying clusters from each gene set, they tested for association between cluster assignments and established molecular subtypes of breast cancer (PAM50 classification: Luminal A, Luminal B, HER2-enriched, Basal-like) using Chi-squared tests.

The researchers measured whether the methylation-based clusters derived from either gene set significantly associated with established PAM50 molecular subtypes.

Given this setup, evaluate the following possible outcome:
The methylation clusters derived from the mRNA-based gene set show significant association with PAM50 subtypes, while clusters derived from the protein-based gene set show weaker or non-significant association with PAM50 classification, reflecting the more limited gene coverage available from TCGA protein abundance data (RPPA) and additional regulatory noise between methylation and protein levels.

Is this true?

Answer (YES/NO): NO